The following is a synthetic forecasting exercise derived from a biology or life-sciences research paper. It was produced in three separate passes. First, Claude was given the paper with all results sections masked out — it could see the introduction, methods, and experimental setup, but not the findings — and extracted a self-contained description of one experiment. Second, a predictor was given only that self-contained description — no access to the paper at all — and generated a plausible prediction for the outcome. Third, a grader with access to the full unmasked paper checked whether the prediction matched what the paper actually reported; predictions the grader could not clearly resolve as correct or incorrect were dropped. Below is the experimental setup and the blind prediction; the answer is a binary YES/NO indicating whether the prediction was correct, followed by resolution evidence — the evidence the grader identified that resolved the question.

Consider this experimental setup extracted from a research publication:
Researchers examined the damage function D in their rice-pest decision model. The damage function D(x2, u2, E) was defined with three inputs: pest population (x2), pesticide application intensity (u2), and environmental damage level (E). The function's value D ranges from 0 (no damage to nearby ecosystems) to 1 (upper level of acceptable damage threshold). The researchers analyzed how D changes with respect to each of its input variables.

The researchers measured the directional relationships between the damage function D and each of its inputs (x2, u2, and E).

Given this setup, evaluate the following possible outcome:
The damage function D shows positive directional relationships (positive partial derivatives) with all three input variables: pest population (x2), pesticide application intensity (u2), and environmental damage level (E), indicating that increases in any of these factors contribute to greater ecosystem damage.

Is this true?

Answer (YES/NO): NO